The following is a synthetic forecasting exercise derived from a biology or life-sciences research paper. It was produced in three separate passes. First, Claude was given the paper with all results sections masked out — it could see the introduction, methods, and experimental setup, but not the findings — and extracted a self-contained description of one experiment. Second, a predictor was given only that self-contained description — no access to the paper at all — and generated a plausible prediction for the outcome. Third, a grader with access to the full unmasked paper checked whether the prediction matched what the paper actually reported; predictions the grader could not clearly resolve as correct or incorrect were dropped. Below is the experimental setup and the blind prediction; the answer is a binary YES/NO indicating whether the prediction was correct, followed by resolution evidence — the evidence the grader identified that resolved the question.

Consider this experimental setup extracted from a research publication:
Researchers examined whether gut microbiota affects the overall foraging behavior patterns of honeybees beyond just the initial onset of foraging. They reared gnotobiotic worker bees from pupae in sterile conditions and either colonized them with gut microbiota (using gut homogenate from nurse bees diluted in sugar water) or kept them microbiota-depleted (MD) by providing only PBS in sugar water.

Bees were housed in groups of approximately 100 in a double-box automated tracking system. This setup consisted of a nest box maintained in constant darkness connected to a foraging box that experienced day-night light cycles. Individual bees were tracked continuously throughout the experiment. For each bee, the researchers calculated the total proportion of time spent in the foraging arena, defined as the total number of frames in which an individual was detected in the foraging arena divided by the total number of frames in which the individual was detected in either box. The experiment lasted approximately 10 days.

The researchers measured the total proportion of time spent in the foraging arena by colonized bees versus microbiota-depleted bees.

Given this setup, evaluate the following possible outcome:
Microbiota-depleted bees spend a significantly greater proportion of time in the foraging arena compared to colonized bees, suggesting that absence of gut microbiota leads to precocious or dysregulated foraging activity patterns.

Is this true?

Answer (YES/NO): NO